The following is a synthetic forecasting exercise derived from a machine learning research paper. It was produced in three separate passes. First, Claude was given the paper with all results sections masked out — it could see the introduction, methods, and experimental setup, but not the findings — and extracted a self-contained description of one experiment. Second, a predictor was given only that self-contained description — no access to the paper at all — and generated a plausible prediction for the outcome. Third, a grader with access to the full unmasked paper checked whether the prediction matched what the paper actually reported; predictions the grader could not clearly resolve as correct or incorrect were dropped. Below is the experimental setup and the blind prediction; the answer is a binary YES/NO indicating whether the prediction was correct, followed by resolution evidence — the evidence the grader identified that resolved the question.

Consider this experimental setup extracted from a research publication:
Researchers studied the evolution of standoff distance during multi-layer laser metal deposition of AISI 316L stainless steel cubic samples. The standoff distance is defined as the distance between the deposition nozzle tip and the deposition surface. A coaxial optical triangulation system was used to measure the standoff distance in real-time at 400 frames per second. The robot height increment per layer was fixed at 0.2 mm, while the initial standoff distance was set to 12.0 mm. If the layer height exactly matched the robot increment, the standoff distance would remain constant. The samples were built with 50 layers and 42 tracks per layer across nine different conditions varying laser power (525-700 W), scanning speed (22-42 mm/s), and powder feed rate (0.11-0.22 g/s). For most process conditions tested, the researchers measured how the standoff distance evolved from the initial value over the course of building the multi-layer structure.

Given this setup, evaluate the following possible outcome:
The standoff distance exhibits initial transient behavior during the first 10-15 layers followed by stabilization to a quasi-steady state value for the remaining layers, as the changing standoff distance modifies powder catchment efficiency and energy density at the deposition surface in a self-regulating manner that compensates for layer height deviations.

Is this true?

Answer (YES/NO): NO